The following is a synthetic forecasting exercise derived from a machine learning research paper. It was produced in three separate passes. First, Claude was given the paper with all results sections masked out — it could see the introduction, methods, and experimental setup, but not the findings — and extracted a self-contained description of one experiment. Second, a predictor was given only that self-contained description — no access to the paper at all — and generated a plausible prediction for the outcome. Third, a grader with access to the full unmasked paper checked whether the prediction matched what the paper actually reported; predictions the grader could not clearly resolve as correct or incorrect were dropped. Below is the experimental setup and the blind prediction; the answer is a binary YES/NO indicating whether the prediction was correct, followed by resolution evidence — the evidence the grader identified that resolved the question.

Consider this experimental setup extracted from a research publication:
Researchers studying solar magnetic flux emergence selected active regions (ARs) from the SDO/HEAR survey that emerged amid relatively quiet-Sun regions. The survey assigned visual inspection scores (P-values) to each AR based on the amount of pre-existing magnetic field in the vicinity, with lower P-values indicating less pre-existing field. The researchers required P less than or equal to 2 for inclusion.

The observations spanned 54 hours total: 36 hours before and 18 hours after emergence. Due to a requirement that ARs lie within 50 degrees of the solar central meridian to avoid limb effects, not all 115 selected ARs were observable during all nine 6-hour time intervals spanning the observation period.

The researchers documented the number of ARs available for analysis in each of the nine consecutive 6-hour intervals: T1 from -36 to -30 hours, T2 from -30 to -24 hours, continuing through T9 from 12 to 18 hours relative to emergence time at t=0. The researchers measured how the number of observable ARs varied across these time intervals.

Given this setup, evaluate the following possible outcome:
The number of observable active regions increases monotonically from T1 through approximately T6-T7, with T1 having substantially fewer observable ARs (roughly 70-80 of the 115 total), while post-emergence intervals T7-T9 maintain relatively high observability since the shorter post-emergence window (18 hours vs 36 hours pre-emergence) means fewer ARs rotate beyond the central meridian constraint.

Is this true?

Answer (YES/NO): NO